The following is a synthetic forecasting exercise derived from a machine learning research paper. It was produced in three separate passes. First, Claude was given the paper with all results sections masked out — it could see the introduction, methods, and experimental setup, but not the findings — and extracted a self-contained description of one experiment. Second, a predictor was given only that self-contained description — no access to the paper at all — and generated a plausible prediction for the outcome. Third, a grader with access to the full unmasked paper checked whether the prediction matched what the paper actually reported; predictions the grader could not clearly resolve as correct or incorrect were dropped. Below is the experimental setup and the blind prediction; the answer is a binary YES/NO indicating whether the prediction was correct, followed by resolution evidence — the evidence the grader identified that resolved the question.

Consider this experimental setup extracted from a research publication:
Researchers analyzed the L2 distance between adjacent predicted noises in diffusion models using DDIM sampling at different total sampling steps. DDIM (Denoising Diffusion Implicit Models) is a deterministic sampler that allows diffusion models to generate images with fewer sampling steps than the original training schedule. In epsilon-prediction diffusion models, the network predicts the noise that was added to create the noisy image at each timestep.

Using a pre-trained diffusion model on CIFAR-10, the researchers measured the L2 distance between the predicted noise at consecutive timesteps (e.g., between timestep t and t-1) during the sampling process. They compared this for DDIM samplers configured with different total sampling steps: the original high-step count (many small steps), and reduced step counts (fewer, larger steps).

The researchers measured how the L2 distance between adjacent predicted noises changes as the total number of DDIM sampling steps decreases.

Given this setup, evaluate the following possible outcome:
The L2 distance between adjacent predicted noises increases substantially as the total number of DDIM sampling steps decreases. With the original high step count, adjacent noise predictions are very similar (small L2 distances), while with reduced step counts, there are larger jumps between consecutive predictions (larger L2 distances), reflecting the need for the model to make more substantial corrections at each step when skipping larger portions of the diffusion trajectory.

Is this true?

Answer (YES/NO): YES